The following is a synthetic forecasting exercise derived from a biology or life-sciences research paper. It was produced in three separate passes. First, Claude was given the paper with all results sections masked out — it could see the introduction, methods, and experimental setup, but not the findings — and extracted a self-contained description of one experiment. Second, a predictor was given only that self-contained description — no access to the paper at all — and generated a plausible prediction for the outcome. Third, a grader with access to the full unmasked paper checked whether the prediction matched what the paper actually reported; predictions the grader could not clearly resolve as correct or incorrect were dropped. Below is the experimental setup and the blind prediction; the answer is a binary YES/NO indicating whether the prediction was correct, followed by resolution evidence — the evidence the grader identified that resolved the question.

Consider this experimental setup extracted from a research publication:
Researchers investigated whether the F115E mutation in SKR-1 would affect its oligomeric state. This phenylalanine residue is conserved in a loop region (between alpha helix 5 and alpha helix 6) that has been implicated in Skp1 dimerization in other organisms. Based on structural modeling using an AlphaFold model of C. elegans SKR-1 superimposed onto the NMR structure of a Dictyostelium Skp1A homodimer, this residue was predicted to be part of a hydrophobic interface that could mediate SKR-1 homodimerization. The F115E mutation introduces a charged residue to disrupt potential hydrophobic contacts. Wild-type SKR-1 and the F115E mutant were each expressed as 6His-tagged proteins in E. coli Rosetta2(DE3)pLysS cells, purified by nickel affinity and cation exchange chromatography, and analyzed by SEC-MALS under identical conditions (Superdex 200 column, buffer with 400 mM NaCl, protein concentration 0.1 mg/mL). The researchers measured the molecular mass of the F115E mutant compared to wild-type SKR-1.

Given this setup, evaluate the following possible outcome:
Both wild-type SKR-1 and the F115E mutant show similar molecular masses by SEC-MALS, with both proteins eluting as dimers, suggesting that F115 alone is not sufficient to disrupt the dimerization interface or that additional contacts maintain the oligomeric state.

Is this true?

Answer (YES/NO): NO